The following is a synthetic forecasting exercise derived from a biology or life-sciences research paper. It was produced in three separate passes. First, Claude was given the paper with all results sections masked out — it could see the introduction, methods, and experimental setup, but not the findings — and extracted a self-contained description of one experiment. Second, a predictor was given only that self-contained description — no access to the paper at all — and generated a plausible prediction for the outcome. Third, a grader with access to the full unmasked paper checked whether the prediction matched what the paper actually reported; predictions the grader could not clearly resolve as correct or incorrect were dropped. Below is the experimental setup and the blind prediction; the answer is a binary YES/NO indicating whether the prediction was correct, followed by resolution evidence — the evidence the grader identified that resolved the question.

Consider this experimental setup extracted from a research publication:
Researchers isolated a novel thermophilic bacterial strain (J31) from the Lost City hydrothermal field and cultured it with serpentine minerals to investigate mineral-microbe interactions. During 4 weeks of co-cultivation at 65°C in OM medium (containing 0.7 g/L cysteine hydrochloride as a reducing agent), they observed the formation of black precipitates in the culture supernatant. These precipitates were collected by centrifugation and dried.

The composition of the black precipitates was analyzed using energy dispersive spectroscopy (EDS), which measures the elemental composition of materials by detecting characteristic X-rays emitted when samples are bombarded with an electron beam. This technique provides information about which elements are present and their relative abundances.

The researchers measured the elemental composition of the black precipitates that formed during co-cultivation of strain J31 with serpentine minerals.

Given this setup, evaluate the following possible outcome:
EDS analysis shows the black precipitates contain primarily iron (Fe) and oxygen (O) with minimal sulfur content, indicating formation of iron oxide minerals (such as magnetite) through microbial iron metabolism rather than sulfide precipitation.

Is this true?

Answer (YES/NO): NO